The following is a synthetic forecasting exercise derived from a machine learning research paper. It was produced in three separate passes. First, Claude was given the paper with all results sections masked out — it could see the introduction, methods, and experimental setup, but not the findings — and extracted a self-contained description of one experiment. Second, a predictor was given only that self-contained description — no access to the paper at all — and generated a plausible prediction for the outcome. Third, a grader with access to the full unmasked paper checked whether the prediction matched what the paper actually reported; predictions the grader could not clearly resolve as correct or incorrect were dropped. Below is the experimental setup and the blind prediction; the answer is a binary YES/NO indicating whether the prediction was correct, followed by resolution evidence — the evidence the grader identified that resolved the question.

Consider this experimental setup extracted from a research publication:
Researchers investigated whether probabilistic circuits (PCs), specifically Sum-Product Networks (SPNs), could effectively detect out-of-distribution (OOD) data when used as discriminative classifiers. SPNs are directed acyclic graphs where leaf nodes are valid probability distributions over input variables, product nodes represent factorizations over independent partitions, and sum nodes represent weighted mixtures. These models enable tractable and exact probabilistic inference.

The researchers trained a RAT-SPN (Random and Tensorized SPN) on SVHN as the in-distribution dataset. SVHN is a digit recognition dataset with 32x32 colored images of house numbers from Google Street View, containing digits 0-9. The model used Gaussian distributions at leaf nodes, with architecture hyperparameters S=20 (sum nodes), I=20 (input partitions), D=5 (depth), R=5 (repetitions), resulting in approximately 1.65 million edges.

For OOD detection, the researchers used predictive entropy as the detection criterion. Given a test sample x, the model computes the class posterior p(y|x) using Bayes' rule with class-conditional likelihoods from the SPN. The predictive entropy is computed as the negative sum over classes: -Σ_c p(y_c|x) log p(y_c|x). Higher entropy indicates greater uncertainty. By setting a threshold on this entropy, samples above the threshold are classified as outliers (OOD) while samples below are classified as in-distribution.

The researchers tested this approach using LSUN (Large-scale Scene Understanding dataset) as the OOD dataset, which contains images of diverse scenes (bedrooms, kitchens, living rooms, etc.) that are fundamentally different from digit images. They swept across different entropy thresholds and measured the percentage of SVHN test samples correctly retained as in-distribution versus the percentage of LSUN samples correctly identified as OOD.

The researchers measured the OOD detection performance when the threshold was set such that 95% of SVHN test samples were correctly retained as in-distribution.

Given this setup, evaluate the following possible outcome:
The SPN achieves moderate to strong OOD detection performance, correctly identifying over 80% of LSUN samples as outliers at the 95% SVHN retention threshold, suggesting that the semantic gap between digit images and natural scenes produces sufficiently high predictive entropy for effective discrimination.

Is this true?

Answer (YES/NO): NO